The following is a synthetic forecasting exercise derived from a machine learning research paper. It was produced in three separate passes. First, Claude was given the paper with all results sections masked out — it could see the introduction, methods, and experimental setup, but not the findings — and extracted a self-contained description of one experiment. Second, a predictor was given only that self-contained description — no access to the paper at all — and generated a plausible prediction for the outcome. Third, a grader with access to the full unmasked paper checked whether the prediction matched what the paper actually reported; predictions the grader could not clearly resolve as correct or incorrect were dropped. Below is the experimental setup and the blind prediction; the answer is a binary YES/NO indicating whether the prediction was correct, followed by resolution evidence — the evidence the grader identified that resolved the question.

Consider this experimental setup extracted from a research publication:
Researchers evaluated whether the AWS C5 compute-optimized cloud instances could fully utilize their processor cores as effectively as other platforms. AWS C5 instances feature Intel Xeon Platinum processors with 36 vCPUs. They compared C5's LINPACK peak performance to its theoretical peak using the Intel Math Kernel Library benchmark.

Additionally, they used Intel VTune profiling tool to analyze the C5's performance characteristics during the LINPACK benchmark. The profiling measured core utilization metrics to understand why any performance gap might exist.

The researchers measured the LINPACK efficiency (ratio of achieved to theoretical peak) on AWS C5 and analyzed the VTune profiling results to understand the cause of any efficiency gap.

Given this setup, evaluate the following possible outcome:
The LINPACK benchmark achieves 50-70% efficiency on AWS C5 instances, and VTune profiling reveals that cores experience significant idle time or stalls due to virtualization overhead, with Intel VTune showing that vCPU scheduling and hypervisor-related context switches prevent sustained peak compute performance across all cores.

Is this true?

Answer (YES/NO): NO